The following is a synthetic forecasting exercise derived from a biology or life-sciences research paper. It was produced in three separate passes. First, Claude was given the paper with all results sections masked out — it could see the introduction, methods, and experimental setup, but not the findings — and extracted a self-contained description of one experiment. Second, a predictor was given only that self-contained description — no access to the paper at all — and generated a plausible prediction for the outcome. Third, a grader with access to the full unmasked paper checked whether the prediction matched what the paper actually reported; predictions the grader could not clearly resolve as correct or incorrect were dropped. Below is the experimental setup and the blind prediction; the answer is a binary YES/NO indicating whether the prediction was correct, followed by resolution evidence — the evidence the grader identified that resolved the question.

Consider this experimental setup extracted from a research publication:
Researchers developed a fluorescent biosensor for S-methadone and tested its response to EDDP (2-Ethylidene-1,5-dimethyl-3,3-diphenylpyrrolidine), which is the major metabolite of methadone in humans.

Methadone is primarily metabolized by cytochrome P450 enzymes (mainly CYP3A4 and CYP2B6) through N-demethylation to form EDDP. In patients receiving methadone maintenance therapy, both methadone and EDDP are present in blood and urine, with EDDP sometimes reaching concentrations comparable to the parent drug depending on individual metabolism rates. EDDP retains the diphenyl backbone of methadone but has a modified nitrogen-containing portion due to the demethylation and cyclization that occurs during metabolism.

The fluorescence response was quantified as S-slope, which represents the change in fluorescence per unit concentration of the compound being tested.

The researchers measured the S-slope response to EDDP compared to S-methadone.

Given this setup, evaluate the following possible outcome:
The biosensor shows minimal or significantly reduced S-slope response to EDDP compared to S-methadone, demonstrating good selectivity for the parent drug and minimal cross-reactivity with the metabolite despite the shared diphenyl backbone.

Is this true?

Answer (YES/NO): YES